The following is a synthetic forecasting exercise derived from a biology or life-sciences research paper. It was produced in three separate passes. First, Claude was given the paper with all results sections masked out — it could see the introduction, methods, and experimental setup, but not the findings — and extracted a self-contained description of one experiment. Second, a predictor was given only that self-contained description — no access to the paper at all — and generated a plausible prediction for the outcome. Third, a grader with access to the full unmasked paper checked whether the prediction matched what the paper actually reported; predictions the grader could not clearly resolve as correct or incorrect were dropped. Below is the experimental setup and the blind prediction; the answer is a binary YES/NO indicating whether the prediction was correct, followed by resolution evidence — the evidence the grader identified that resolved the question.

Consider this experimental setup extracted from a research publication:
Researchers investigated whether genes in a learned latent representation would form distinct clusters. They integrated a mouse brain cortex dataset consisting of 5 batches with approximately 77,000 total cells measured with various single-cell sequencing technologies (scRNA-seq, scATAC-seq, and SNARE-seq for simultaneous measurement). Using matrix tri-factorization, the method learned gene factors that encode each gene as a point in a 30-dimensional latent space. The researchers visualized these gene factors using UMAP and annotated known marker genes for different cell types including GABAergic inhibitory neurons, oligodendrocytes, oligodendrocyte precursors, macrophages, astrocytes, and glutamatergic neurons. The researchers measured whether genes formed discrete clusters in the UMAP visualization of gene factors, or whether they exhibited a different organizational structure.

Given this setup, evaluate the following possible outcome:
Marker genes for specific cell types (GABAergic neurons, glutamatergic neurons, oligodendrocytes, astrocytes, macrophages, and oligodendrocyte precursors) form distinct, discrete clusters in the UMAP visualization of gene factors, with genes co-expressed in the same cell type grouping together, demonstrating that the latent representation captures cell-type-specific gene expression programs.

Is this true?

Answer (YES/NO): NO